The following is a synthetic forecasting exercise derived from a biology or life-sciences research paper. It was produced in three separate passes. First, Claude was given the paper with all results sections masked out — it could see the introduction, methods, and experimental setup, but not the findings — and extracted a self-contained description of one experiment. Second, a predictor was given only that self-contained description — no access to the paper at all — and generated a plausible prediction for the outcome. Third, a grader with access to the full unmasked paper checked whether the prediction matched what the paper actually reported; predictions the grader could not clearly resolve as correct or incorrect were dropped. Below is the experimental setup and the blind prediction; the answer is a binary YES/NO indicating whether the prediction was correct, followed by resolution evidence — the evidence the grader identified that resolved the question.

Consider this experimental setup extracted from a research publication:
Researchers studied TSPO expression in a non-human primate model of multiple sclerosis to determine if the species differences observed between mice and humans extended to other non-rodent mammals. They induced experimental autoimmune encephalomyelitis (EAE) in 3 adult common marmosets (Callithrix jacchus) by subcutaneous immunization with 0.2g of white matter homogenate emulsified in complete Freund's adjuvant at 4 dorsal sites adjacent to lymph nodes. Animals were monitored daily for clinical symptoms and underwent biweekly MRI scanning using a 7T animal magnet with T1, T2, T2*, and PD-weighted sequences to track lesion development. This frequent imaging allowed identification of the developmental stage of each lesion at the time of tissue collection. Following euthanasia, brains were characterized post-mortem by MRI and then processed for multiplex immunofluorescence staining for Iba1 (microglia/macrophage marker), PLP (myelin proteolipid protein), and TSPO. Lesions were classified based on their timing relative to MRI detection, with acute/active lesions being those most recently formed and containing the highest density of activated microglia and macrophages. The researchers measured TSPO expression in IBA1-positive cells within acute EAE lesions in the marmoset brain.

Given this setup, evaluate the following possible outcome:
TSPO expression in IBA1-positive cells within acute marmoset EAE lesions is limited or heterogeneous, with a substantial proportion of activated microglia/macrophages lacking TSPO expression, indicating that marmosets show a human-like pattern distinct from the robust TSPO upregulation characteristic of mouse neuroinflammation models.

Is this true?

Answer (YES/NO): NO